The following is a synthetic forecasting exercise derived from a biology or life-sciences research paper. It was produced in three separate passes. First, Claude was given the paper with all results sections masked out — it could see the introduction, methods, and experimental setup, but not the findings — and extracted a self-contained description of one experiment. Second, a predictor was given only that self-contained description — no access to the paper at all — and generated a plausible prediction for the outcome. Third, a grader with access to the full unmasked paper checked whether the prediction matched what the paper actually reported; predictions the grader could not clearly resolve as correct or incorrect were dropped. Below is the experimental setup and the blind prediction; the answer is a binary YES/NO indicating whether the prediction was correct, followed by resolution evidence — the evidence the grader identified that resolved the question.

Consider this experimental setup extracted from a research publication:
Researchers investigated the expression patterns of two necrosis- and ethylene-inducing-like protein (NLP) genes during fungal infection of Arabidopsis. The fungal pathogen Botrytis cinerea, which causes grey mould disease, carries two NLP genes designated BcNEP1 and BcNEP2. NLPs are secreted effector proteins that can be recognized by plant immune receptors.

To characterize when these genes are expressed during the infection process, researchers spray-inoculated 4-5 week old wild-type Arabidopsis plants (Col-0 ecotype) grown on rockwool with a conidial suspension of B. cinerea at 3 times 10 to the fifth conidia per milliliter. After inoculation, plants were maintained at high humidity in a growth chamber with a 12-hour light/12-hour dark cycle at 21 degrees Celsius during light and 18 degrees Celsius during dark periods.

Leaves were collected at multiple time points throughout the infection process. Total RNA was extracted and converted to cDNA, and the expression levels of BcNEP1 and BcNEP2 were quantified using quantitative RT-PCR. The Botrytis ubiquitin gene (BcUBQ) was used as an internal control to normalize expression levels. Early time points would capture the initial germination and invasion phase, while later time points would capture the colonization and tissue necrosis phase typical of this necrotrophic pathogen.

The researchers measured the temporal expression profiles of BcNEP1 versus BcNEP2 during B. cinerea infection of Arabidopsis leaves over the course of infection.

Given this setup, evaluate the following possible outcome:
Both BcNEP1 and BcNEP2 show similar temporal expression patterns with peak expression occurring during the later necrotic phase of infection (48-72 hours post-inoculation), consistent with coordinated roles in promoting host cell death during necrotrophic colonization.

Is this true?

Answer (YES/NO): NO